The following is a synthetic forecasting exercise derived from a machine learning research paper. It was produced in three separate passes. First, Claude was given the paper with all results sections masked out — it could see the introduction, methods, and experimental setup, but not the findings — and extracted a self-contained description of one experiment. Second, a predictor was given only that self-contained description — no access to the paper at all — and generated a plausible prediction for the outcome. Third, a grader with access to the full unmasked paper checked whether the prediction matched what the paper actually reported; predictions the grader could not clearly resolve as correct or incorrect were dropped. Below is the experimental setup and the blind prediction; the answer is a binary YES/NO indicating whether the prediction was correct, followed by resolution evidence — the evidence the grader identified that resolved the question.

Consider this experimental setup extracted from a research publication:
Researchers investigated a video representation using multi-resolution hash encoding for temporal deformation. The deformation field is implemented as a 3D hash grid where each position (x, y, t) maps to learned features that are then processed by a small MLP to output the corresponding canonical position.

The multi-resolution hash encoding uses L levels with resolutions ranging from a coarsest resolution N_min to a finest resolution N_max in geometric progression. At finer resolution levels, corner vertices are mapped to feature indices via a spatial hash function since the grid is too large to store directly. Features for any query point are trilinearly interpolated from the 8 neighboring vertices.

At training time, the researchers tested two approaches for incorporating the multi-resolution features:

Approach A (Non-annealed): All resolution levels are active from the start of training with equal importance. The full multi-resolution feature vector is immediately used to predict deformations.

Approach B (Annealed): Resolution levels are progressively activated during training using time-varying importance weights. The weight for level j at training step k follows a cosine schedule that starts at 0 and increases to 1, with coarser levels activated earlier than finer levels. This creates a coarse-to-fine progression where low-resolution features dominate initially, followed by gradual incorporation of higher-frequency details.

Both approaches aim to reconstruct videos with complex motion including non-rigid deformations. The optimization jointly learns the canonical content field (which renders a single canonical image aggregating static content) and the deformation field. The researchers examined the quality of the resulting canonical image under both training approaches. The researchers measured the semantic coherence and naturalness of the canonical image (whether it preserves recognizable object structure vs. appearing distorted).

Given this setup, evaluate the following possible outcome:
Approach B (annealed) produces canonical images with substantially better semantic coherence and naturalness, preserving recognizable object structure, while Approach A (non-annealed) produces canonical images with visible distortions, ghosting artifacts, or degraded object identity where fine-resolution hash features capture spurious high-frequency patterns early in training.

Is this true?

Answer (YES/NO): YES